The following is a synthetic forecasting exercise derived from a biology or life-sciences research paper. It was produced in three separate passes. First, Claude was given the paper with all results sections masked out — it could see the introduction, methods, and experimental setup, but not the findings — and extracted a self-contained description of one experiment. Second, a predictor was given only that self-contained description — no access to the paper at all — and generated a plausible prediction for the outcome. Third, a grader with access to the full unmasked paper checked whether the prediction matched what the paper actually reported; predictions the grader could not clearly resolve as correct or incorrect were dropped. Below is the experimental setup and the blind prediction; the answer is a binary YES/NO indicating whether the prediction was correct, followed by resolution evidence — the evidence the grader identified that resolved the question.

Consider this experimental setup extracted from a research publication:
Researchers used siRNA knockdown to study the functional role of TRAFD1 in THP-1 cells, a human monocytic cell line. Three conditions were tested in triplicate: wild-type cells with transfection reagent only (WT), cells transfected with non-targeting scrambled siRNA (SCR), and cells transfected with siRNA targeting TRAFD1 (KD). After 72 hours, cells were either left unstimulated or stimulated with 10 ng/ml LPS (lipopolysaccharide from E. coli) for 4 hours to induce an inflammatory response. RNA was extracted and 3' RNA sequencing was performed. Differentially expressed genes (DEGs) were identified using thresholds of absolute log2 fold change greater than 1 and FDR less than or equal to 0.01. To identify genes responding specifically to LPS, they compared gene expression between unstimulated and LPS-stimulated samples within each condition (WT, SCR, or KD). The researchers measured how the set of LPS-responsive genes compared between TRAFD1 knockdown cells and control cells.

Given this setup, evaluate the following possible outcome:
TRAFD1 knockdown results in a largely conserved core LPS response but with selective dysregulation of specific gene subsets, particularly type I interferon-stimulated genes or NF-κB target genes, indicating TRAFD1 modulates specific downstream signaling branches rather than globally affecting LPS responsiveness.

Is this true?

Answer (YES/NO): YES